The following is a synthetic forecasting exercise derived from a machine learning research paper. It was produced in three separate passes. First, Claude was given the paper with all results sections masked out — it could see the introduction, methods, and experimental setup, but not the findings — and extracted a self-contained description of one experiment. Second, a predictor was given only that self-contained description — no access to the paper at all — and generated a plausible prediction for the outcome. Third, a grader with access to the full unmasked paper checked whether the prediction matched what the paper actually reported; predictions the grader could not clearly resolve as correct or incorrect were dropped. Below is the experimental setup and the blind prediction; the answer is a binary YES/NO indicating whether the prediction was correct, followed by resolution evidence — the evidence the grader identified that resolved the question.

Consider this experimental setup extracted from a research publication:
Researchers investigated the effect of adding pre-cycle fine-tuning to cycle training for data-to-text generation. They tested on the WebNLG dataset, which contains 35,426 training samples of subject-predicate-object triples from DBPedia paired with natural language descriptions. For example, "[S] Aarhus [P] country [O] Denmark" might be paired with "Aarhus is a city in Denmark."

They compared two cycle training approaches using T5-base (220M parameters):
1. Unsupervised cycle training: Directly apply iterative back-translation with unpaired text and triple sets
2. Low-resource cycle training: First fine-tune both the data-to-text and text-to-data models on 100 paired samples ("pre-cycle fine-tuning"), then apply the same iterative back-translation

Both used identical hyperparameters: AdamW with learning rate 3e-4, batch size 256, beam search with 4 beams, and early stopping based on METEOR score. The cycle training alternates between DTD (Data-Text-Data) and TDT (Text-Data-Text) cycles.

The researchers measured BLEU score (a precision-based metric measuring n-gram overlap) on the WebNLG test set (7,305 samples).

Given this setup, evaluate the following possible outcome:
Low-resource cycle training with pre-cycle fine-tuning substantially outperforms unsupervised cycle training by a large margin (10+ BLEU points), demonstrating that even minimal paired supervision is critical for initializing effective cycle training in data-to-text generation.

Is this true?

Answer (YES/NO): NO